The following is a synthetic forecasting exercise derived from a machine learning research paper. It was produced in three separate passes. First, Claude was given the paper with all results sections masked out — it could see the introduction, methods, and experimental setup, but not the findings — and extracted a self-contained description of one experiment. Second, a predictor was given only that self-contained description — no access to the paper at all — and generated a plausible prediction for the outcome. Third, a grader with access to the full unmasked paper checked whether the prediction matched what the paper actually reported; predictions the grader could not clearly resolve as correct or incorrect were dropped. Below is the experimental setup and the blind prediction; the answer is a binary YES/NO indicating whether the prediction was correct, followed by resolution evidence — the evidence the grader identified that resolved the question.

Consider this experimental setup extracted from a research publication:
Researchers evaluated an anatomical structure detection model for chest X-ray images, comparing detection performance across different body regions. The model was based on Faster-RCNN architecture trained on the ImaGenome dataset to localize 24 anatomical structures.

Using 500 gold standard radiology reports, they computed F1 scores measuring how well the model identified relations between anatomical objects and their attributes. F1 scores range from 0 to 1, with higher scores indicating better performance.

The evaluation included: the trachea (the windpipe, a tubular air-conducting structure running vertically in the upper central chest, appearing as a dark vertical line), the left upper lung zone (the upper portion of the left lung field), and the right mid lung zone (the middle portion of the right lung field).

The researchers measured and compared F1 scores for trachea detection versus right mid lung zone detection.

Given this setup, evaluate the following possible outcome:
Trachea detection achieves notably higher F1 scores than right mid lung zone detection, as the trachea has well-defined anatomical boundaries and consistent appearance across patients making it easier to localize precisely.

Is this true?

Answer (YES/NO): YES